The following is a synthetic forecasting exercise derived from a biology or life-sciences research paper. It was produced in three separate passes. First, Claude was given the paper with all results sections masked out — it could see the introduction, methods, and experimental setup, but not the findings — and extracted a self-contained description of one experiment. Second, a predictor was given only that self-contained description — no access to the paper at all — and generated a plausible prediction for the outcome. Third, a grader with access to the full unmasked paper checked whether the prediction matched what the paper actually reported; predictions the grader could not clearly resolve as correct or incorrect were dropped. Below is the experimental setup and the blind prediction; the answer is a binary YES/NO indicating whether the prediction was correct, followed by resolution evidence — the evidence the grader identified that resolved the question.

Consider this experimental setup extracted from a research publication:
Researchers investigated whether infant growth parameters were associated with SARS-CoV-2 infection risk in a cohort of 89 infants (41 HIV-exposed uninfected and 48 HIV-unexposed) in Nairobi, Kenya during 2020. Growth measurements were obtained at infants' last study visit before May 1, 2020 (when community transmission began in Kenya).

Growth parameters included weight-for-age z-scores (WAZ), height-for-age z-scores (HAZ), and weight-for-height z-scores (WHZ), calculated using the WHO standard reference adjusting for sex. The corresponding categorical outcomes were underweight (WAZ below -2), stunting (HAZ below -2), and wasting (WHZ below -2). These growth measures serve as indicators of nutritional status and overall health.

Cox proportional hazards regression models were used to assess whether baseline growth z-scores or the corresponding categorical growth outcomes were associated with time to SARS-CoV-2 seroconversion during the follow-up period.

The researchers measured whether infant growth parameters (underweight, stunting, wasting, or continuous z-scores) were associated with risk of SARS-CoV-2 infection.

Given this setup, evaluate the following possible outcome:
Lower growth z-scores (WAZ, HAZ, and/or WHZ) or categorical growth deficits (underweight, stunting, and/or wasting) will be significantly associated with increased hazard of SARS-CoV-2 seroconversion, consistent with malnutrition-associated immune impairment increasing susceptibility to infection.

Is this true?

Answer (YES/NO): NO